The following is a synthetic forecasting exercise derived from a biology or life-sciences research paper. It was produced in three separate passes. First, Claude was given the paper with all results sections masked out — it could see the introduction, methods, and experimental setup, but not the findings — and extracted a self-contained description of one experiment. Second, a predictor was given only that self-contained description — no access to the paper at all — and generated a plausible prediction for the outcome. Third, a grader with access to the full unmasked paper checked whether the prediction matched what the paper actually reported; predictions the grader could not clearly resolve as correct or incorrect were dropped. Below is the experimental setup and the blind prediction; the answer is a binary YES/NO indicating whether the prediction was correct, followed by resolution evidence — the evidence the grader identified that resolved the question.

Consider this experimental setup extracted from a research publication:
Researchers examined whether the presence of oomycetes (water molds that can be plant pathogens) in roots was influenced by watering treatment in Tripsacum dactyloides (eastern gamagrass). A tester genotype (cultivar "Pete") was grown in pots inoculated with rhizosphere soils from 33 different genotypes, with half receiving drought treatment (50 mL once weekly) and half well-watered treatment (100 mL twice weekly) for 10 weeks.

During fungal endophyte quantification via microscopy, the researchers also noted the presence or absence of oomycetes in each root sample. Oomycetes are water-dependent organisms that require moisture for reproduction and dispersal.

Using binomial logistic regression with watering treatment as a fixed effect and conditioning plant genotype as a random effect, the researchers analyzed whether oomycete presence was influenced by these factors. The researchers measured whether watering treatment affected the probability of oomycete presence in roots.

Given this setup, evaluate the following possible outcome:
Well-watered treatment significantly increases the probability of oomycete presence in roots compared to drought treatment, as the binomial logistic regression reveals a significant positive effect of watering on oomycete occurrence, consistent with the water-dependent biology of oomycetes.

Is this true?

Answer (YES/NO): NO